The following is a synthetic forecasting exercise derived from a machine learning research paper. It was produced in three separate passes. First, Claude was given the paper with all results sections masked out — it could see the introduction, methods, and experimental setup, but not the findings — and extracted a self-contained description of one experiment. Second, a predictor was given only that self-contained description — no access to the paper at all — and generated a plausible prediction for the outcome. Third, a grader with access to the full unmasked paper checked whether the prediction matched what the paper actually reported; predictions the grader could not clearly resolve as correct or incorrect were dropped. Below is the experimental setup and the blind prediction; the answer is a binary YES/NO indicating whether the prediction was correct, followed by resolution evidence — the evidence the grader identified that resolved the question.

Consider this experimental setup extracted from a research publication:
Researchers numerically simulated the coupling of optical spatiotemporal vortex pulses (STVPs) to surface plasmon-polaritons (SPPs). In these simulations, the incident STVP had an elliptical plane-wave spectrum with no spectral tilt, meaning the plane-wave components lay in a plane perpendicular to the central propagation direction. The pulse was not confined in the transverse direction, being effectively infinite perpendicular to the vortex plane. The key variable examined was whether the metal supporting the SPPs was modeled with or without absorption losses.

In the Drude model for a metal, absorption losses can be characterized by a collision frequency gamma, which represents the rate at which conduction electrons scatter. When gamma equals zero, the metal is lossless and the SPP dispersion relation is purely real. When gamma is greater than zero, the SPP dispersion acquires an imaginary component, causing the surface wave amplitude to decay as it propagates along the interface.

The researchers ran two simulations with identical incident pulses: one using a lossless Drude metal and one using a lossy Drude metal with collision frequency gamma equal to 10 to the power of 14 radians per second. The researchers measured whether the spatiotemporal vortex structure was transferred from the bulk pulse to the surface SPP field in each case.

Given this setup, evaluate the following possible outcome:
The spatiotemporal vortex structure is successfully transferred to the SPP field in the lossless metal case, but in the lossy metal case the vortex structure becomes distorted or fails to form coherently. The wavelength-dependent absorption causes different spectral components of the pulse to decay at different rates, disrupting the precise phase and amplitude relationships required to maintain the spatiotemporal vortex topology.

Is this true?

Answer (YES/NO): NO